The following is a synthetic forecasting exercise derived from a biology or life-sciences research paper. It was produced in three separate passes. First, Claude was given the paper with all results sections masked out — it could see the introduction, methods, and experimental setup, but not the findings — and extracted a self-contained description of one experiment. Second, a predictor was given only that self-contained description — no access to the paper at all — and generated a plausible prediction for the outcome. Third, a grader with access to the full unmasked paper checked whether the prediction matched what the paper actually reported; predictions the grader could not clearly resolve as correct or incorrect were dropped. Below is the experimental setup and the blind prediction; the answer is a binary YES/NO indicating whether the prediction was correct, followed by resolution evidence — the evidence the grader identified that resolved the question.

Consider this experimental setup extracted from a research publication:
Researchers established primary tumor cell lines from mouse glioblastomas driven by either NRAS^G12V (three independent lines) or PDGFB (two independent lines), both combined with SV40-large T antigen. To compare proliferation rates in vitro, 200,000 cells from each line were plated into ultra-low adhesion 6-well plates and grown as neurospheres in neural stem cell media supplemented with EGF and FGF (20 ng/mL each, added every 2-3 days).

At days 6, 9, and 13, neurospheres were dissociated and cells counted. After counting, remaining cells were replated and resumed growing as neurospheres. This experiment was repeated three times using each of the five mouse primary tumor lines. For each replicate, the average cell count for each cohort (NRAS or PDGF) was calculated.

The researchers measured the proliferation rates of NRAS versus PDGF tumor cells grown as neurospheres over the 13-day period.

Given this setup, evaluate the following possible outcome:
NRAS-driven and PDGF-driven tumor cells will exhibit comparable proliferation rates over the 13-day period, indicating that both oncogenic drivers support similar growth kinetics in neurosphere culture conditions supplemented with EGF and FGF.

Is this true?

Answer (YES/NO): YES